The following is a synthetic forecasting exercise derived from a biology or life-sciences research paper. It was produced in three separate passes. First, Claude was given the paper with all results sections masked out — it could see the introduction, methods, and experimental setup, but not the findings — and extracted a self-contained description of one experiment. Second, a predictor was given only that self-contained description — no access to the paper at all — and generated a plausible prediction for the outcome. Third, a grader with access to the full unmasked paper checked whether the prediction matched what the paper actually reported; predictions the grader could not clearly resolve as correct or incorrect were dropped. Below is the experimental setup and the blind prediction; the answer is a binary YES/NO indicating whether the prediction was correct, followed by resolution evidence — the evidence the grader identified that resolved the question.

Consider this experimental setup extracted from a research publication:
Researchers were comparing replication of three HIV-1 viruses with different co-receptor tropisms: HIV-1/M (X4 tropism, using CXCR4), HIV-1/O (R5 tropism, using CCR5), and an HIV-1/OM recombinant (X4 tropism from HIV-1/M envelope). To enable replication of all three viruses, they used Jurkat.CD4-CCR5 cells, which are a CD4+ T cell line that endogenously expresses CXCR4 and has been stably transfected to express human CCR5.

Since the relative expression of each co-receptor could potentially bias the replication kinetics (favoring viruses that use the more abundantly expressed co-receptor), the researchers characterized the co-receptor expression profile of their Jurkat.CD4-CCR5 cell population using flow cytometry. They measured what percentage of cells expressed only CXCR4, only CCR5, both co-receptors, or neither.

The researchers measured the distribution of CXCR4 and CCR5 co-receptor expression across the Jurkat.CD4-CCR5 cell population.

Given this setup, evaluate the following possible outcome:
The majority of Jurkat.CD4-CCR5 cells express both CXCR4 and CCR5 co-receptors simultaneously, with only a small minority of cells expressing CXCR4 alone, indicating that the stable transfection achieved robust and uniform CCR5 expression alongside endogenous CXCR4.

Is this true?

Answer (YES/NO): NO